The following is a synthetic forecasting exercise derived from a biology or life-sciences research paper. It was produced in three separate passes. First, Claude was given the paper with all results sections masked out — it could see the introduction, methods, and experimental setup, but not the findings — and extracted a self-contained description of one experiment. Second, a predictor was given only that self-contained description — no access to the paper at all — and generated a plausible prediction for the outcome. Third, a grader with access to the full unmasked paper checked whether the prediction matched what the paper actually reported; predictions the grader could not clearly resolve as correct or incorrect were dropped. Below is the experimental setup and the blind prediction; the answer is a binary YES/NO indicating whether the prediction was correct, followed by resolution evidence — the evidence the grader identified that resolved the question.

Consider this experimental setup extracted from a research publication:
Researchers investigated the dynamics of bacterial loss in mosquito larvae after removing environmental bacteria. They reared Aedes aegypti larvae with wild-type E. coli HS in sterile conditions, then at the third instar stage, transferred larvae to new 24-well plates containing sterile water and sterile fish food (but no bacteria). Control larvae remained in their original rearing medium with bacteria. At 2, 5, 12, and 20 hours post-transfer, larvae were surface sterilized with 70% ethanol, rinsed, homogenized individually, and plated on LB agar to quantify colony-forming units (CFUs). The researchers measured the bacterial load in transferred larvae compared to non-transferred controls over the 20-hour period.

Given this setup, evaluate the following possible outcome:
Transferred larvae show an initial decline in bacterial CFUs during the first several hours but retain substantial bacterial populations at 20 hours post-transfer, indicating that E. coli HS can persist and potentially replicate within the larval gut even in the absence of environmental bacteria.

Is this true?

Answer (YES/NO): YES